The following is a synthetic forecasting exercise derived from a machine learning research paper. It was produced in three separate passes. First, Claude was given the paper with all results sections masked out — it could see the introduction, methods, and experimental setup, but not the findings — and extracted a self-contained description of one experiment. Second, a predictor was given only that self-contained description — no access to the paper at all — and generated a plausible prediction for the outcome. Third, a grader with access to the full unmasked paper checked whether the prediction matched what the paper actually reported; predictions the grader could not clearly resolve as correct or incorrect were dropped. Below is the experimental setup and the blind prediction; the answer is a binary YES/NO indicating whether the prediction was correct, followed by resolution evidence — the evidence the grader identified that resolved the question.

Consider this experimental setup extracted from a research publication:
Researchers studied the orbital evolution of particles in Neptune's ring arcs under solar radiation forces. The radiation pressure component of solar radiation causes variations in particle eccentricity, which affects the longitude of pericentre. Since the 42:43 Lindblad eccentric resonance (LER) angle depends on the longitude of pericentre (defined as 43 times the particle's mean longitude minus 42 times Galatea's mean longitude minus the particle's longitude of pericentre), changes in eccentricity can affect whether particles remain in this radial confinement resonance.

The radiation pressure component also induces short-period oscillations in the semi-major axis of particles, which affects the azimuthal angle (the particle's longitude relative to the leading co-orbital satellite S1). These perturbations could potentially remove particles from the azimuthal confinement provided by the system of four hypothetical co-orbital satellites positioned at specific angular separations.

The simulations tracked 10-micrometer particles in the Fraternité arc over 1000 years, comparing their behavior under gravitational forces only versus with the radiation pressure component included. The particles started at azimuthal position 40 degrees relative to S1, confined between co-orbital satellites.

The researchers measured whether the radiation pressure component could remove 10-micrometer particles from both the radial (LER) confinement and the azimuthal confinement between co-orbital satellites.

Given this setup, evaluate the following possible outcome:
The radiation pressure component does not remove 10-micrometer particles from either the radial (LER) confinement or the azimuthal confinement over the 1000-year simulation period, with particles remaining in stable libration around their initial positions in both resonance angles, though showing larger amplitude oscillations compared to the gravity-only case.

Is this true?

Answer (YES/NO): NO